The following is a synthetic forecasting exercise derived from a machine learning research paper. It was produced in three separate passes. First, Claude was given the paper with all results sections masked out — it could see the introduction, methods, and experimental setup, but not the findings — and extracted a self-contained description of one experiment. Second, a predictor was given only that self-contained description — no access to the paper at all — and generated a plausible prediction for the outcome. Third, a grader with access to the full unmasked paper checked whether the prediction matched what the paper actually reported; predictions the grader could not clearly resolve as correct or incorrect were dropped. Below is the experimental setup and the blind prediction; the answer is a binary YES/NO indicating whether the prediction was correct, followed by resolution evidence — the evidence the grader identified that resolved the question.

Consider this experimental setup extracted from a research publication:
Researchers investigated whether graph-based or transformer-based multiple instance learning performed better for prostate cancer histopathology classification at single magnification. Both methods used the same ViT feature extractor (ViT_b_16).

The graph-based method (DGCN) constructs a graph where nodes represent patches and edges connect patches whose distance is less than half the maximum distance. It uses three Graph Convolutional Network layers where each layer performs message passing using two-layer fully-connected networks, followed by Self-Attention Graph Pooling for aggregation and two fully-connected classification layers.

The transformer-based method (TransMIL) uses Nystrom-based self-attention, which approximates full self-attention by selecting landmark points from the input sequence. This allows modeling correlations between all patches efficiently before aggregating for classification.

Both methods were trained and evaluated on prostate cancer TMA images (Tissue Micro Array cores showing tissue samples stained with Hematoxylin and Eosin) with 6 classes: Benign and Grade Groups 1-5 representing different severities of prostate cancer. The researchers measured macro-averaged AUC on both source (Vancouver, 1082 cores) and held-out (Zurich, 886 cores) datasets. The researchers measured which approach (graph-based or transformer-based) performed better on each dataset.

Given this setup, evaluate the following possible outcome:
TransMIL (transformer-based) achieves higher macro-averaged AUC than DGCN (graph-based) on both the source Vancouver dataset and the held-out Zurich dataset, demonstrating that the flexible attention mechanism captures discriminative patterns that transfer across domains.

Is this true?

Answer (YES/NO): YES